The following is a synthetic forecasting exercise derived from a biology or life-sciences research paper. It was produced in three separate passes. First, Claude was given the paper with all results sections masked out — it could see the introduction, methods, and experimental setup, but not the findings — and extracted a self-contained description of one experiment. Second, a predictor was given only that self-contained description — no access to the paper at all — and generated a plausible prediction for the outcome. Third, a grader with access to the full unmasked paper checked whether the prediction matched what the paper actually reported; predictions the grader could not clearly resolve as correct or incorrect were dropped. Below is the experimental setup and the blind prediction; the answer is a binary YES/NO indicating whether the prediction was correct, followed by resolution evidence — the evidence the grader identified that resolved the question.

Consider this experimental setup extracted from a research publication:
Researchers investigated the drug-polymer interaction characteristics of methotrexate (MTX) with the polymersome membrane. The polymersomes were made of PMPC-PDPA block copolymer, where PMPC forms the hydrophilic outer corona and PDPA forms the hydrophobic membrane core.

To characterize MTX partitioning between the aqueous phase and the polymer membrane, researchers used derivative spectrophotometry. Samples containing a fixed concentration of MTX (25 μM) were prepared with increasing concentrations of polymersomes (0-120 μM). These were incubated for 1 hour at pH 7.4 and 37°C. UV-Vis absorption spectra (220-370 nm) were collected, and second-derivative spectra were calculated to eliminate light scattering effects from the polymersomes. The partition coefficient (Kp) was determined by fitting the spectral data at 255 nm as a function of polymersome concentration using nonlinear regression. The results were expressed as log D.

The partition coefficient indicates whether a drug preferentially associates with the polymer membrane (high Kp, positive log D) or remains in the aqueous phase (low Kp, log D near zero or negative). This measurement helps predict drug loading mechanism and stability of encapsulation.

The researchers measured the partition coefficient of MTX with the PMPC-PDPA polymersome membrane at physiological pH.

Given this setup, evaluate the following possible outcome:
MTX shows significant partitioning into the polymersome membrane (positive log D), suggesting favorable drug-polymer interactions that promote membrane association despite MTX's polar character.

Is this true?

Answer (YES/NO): YES